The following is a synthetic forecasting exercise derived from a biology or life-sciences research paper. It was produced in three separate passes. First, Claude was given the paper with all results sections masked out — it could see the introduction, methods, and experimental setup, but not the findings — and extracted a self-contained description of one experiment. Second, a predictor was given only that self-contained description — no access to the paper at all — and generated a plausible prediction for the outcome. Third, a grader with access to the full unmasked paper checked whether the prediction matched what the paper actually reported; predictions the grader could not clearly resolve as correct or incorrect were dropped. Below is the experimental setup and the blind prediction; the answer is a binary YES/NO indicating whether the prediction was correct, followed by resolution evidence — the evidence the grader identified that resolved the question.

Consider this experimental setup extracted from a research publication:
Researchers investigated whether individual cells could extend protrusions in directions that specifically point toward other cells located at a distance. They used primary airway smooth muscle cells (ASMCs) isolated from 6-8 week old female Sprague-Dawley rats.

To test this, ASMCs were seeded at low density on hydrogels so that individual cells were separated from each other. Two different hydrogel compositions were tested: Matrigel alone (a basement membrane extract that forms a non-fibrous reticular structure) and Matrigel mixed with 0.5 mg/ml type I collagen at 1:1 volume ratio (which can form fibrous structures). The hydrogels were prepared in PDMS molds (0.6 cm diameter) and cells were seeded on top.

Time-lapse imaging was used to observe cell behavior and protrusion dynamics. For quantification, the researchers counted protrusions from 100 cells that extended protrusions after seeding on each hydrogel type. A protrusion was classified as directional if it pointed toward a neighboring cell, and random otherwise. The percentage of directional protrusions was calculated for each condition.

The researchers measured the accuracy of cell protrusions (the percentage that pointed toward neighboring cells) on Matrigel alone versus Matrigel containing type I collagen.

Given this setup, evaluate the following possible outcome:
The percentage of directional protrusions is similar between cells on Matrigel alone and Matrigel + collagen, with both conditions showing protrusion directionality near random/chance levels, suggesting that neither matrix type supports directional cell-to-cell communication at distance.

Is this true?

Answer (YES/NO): NO